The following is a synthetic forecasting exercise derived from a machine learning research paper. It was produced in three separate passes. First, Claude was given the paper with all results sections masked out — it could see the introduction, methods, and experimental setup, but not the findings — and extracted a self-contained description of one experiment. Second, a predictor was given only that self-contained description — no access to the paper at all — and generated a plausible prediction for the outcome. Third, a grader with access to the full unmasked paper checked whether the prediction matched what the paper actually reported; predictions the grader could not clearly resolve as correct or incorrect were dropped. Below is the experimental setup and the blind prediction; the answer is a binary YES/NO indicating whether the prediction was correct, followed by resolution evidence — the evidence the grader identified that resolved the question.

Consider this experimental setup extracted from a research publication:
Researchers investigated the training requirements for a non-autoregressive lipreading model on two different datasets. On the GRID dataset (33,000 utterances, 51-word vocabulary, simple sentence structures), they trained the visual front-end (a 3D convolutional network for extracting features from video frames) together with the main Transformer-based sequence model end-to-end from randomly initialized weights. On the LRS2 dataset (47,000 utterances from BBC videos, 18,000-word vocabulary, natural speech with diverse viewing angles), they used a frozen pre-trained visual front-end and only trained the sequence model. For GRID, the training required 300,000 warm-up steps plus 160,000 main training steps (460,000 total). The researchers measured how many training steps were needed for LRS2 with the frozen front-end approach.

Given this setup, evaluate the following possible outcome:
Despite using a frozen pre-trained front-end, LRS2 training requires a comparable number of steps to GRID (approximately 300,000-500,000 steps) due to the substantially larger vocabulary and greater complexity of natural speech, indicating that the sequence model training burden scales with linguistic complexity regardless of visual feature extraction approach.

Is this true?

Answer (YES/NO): NO